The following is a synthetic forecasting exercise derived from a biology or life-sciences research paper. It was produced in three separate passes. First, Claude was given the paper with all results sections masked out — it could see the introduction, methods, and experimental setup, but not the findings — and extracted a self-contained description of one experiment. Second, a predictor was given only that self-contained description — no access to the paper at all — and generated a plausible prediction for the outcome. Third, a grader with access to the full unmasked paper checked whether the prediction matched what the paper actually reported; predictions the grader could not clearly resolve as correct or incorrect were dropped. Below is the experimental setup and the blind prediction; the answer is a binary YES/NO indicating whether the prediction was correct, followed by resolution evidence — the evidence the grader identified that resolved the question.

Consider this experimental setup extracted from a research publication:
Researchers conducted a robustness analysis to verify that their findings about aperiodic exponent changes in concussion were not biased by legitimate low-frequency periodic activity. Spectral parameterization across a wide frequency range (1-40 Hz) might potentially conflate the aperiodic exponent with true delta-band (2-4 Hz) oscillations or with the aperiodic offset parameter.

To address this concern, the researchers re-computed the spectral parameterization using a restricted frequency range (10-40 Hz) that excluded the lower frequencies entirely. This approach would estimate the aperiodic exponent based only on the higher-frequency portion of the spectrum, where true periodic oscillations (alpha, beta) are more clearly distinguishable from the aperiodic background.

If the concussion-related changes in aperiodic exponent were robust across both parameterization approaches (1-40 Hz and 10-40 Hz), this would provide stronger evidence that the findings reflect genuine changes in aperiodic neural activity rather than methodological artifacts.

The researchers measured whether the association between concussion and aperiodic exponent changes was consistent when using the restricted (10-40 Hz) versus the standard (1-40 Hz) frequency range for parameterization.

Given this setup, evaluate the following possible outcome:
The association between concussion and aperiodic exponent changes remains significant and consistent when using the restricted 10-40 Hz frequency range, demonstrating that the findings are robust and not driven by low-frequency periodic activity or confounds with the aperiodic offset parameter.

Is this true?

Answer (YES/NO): YES